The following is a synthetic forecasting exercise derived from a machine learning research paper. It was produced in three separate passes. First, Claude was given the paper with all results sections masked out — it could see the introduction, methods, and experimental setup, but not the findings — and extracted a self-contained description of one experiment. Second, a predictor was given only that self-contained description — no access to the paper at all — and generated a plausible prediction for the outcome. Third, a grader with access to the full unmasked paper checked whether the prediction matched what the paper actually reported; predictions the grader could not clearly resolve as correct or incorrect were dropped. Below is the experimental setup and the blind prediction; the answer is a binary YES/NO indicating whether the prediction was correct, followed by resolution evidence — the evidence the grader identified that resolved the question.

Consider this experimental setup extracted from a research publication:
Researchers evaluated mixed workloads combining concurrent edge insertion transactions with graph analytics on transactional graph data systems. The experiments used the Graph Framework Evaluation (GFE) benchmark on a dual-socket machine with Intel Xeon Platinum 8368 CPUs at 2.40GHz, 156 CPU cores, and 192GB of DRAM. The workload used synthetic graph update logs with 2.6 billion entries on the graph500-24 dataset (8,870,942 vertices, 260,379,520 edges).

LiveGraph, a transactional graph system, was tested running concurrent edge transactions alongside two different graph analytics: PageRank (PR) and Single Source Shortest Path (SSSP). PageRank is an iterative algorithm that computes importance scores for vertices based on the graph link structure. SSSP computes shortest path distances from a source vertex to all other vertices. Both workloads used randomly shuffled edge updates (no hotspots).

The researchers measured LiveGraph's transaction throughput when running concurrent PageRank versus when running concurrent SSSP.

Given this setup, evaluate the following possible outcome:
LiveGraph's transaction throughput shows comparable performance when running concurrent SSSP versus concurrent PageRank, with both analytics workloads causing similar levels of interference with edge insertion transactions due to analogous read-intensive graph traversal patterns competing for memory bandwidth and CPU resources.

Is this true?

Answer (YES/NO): YES